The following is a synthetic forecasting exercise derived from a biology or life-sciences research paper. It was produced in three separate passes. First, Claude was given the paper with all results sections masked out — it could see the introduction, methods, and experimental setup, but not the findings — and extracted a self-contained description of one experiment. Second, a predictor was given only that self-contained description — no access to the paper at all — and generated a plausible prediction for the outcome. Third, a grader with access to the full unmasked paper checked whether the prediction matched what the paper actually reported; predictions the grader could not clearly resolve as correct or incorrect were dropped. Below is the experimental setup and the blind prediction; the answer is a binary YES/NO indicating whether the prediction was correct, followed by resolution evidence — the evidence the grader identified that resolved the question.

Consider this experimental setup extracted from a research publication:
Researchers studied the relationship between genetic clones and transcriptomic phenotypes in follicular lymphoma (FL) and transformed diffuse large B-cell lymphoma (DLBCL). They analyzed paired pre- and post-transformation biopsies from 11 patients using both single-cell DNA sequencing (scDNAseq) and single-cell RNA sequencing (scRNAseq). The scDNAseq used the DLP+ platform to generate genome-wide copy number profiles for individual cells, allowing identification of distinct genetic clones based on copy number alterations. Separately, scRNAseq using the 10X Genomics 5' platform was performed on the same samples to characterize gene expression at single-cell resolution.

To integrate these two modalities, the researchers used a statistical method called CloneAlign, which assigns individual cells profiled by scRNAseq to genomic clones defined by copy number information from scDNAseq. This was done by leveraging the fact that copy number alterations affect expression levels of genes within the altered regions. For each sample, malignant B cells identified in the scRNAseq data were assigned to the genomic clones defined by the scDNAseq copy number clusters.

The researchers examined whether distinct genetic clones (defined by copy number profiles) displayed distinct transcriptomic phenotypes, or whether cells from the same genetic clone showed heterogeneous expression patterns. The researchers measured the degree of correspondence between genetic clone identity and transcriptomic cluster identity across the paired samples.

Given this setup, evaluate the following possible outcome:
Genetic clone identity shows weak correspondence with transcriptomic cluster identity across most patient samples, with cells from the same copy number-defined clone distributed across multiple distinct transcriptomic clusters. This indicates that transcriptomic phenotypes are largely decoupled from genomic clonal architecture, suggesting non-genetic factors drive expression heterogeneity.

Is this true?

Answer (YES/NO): NO